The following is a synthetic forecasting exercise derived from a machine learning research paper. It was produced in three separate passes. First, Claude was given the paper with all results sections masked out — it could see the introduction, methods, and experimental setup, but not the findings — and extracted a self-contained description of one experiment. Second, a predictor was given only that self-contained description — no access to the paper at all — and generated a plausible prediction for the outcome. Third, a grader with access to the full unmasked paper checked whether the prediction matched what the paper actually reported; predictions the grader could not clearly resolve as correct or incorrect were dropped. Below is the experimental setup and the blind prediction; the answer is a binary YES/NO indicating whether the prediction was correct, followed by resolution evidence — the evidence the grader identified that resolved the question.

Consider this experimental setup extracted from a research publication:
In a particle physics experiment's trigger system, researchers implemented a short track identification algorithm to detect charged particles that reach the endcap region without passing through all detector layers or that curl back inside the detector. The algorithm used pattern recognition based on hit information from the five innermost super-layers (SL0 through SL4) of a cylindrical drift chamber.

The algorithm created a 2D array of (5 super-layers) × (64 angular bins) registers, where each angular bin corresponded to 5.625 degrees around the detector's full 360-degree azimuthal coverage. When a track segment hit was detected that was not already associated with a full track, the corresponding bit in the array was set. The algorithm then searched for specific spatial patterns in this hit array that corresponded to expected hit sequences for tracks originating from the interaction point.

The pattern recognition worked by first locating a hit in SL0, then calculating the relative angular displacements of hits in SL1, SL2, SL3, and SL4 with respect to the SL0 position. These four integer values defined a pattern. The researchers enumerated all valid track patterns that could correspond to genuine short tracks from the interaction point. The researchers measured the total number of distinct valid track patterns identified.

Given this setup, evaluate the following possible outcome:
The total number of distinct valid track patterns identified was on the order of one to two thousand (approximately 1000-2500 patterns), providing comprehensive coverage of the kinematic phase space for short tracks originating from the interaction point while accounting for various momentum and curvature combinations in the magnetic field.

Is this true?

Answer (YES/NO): NO